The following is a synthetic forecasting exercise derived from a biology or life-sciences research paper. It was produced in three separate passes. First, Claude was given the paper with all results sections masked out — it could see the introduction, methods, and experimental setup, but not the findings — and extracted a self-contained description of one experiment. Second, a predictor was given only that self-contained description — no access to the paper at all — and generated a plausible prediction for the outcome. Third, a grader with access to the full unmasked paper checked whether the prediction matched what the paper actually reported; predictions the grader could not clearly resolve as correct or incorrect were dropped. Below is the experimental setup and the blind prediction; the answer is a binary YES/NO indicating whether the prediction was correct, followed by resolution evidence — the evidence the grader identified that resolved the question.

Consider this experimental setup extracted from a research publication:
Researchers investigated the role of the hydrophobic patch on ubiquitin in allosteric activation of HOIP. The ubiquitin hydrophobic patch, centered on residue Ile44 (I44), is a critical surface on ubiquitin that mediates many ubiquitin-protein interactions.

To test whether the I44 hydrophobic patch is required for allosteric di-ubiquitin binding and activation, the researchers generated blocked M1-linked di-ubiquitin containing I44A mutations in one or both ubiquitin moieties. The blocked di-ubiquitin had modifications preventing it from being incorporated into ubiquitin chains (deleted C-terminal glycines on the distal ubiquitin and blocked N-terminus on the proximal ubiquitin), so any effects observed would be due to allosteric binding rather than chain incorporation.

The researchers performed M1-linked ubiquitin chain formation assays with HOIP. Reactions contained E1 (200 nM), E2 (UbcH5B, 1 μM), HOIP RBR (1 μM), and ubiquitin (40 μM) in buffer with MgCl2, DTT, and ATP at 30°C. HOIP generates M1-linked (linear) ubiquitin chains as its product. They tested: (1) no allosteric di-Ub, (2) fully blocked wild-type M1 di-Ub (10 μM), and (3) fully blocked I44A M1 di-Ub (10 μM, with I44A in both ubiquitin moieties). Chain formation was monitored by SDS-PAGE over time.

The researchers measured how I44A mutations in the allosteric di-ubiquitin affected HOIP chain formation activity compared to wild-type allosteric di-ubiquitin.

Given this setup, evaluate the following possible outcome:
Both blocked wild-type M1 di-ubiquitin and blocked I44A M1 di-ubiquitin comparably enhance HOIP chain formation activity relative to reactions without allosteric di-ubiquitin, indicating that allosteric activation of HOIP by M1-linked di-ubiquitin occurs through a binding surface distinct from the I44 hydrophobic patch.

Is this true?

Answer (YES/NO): NO